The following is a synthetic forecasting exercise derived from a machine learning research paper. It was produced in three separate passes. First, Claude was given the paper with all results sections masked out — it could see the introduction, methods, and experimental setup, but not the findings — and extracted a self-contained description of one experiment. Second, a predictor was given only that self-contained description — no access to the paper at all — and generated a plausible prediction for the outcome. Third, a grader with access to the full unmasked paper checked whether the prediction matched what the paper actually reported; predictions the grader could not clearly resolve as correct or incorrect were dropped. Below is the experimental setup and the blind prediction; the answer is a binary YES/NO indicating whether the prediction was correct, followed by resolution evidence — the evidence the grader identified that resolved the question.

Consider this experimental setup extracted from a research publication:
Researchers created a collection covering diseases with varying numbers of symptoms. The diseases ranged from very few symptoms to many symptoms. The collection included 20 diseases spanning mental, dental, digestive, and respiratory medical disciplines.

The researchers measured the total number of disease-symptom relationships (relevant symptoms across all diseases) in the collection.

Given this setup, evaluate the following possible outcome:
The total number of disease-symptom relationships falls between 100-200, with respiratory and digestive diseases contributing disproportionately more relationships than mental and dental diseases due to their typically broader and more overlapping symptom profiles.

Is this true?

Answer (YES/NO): NO